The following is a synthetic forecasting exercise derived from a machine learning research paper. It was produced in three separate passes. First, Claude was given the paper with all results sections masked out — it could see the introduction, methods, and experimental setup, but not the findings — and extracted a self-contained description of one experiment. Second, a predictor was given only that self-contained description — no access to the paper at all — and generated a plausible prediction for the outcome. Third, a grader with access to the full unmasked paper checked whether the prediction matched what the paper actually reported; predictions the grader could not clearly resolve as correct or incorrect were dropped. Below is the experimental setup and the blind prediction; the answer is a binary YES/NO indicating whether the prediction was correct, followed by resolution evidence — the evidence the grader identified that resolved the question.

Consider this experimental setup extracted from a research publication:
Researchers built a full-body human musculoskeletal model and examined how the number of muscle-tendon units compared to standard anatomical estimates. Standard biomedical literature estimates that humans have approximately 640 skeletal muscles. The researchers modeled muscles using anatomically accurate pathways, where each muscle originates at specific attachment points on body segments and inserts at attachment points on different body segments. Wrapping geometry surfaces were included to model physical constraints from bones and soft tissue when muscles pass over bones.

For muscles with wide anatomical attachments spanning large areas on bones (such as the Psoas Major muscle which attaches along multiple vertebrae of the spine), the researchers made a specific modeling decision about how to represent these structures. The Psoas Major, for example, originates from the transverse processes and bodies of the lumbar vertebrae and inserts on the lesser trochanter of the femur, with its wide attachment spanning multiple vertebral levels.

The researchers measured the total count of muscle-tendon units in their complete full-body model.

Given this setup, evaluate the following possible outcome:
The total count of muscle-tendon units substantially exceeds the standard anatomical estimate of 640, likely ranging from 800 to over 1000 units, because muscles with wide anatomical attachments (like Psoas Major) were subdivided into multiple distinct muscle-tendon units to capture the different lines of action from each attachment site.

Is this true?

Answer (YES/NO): NO